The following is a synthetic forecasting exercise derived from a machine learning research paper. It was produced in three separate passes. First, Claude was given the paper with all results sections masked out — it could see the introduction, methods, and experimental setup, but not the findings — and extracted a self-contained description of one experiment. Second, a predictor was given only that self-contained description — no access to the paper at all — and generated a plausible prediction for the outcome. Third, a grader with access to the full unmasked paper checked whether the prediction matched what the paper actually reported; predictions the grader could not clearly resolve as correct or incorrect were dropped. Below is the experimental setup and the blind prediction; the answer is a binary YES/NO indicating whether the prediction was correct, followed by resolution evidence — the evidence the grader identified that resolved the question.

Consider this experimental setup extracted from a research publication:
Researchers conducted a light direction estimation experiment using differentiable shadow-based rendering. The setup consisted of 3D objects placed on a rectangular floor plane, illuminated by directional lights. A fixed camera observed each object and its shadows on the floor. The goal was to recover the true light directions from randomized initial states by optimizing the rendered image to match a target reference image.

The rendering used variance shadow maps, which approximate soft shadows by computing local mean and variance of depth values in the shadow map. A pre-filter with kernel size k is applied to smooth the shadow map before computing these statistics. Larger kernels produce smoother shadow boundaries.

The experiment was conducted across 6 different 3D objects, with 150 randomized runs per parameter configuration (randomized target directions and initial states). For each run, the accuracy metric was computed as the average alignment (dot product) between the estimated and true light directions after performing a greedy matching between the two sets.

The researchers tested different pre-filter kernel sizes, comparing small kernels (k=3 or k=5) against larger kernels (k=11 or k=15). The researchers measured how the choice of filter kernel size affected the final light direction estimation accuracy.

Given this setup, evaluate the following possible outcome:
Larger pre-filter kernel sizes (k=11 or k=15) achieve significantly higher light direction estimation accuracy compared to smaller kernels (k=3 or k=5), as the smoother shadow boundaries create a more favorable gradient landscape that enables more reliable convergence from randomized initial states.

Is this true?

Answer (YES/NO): NO